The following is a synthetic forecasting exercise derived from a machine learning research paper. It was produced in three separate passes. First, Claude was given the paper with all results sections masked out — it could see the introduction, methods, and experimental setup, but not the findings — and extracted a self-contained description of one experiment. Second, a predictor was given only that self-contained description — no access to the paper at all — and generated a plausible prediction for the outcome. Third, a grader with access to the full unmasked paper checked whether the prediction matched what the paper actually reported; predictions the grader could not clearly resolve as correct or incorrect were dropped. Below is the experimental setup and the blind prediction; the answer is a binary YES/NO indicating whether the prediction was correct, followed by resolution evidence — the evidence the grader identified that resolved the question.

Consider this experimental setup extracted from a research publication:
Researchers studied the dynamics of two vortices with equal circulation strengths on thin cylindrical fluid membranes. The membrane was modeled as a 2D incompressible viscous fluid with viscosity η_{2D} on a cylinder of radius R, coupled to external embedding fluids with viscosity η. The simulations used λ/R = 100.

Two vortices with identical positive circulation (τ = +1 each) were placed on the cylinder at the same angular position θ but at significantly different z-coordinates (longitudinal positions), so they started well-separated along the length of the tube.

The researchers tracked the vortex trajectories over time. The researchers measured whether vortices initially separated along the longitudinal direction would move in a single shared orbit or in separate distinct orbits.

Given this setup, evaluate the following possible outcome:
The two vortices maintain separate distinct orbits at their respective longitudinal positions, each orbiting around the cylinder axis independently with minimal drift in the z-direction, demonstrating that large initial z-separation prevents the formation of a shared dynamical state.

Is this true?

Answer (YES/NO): YES